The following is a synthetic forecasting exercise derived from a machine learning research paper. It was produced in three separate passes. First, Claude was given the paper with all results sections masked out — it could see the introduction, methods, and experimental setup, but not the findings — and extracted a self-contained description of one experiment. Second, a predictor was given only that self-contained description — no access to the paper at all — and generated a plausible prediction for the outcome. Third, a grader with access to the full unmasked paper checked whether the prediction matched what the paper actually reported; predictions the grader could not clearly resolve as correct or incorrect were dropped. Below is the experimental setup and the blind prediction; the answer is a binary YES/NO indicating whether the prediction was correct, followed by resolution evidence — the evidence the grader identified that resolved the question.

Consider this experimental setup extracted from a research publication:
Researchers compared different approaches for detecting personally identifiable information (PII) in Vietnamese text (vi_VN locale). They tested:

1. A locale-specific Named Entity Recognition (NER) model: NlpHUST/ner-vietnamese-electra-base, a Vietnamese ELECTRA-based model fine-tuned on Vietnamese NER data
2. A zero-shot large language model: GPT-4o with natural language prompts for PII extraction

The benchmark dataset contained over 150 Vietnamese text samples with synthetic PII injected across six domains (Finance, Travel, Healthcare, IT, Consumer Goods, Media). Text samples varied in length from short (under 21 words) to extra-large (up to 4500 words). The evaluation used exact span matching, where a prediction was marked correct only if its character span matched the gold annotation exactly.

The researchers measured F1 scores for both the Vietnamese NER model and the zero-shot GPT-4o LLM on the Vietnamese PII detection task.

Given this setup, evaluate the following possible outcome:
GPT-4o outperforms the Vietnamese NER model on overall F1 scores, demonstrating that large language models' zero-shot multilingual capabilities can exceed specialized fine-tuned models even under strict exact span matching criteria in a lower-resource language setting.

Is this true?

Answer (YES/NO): NO